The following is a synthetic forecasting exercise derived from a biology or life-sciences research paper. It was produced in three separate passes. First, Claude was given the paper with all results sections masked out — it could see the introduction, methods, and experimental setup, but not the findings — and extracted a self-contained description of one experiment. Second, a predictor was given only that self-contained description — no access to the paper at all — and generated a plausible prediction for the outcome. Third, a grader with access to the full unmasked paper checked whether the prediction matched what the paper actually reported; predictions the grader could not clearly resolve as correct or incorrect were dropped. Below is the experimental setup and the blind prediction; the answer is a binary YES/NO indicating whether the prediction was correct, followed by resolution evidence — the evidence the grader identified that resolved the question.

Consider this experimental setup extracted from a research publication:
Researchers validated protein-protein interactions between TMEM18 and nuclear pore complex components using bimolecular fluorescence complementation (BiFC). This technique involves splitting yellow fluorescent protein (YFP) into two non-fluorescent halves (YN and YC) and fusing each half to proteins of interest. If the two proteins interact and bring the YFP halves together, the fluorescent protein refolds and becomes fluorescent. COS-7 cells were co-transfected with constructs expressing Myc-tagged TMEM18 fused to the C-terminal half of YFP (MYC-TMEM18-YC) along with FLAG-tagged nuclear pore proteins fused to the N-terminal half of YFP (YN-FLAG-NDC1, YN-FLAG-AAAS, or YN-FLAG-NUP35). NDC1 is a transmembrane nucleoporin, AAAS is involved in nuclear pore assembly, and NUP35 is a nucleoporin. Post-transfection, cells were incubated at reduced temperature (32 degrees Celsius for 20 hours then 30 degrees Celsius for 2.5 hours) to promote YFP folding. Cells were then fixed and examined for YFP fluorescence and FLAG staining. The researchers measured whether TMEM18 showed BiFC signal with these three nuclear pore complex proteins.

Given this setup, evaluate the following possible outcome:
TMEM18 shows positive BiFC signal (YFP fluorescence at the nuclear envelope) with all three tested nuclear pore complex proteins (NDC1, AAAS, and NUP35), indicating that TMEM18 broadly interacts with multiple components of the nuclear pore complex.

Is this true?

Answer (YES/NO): NO